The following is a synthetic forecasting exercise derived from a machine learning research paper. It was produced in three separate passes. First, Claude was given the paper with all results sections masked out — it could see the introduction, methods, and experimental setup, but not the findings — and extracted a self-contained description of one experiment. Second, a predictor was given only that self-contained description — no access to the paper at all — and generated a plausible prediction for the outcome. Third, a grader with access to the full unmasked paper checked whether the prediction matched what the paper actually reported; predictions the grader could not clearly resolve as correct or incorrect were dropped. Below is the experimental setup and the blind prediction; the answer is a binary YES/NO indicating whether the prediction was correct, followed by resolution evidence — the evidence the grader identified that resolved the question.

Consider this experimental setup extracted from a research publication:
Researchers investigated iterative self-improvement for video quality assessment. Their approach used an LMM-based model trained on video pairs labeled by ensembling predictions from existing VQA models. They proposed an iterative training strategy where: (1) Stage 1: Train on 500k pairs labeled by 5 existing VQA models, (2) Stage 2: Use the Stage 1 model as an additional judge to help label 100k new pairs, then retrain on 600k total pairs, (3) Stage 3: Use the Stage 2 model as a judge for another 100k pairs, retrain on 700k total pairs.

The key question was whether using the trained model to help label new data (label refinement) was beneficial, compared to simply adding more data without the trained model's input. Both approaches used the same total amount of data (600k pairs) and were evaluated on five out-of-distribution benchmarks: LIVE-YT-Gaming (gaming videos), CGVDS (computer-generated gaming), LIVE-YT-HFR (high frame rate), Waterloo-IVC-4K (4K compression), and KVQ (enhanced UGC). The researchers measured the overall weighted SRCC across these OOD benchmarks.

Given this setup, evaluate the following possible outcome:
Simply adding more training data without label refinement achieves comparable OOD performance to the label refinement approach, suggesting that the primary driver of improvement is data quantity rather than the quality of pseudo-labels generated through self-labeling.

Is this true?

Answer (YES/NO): NO